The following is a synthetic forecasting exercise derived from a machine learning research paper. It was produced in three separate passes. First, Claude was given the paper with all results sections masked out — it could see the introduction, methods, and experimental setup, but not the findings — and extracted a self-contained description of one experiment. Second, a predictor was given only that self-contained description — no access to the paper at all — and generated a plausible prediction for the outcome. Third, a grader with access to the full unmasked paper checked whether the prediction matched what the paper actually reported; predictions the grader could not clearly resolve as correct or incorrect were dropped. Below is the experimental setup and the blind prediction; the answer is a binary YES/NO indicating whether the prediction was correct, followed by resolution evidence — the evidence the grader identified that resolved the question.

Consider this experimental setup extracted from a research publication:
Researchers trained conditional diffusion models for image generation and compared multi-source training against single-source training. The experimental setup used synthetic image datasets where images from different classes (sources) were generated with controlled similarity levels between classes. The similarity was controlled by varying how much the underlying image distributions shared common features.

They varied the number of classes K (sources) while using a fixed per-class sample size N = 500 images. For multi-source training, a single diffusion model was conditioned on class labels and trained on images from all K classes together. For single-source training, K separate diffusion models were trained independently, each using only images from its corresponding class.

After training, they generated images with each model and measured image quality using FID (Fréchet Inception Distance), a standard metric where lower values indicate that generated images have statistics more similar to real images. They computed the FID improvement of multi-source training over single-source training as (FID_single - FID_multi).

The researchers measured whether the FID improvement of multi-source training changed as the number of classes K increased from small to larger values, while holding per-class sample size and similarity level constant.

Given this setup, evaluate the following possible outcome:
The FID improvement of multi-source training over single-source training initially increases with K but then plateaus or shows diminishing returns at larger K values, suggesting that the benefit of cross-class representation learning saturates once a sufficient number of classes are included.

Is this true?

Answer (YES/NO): NO